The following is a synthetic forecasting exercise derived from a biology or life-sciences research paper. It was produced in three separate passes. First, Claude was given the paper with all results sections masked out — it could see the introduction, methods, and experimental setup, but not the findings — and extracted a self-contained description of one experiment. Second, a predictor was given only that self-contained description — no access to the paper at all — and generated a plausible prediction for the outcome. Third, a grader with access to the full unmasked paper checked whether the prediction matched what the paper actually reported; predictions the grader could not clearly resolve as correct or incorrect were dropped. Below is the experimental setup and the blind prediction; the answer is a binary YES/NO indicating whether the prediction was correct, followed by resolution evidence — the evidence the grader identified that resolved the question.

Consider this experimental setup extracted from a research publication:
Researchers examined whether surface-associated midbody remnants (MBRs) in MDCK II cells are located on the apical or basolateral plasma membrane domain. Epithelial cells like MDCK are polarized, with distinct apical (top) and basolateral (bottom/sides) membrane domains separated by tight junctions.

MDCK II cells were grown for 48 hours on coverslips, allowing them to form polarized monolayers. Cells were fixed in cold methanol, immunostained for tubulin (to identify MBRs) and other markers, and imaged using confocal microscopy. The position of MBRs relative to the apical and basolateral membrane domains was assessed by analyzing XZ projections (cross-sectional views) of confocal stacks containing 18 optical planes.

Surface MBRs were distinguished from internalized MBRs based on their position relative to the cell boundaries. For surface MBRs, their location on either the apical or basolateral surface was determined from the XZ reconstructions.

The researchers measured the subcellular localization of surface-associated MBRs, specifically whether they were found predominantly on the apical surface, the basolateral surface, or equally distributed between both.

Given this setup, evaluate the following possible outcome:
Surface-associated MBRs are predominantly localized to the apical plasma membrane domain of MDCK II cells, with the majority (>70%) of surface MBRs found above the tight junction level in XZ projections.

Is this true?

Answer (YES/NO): YES